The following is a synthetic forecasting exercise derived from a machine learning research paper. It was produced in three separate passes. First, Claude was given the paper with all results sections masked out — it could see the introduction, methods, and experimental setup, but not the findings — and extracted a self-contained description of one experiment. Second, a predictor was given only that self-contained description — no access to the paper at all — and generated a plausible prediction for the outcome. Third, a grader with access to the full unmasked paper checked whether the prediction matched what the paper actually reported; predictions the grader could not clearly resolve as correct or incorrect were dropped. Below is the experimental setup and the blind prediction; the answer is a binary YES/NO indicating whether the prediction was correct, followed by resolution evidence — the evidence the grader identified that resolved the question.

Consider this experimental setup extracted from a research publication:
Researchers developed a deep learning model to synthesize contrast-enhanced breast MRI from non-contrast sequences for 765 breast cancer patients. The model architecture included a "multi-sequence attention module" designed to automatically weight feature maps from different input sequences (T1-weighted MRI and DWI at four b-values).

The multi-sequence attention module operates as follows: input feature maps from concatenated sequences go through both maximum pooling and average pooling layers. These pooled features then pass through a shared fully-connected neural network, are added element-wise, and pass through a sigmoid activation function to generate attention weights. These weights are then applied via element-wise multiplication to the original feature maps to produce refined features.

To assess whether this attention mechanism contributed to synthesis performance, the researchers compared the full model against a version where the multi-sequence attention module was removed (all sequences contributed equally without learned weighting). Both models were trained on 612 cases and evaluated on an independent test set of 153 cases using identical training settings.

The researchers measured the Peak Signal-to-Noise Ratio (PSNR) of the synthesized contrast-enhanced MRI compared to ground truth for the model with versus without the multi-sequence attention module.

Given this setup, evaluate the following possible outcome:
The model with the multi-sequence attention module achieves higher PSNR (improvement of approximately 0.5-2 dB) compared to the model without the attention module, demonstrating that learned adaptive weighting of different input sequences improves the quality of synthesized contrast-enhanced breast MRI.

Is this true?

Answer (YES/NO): NO